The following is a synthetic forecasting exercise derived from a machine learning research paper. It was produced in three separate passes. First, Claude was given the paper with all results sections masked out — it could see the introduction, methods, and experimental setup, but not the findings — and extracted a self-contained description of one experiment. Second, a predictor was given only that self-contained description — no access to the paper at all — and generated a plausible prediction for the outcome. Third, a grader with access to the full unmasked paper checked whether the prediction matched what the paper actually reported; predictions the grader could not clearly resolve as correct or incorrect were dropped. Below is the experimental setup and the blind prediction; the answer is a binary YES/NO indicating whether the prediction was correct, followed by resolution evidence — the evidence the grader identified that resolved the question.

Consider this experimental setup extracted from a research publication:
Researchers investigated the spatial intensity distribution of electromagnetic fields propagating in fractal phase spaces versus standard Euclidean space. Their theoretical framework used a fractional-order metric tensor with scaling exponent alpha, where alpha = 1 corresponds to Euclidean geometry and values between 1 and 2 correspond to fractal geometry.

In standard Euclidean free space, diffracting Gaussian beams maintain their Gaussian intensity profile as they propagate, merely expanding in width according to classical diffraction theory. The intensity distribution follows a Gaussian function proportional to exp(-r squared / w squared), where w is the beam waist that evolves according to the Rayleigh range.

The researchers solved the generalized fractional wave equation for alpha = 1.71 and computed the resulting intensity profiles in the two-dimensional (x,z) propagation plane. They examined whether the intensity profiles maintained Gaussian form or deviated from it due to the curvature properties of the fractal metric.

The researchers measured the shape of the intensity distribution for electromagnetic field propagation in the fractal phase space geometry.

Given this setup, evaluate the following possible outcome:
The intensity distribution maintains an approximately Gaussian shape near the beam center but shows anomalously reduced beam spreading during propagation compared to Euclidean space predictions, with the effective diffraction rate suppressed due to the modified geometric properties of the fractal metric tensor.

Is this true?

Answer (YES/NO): NO